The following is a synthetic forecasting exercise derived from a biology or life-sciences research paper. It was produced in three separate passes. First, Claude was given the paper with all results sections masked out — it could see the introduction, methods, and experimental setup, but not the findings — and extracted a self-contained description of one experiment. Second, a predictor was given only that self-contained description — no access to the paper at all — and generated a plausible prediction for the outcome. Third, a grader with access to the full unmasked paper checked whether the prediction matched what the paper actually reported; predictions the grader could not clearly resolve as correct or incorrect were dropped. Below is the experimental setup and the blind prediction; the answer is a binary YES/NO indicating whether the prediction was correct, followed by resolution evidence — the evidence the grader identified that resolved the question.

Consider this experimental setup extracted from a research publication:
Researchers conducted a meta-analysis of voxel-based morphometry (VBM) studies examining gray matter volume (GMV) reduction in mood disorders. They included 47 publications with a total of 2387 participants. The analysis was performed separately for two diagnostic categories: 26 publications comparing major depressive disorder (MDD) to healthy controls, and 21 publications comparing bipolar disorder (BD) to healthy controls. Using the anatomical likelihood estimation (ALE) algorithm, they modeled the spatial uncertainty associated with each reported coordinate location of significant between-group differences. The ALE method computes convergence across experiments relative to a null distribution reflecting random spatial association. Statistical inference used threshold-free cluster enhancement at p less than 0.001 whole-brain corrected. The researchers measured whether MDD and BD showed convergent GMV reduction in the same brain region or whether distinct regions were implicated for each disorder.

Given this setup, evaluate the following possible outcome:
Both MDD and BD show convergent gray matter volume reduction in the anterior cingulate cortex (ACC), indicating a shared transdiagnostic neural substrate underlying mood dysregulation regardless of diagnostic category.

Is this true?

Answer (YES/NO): NO